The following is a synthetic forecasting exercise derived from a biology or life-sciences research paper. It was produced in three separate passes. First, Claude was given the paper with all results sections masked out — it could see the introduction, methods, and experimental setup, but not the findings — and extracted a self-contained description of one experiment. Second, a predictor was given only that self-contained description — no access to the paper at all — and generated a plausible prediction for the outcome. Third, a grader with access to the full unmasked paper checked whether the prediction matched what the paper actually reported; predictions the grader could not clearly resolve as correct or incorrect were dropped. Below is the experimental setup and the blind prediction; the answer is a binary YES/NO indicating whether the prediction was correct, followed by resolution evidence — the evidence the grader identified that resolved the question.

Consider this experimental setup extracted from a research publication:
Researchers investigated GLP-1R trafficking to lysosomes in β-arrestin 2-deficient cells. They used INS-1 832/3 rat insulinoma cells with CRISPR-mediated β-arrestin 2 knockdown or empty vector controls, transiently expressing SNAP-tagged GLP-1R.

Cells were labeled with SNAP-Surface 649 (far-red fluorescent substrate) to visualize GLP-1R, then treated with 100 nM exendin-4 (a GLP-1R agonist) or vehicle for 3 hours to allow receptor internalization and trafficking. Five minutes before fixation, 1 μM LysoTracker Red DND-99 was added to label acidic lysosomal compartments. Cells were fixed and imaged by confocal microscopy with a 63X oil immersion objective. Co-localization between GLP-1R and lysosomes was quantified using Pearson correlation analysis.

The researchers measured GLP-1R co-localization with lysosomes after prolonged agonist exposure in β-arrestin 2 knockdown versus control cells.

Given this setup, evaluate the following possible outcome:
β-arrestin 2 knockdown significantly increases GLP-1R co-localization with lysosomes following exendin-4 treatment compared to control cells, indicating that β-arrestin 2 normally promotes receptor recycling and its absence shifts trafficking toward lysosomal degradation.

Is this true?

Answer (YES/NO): NO